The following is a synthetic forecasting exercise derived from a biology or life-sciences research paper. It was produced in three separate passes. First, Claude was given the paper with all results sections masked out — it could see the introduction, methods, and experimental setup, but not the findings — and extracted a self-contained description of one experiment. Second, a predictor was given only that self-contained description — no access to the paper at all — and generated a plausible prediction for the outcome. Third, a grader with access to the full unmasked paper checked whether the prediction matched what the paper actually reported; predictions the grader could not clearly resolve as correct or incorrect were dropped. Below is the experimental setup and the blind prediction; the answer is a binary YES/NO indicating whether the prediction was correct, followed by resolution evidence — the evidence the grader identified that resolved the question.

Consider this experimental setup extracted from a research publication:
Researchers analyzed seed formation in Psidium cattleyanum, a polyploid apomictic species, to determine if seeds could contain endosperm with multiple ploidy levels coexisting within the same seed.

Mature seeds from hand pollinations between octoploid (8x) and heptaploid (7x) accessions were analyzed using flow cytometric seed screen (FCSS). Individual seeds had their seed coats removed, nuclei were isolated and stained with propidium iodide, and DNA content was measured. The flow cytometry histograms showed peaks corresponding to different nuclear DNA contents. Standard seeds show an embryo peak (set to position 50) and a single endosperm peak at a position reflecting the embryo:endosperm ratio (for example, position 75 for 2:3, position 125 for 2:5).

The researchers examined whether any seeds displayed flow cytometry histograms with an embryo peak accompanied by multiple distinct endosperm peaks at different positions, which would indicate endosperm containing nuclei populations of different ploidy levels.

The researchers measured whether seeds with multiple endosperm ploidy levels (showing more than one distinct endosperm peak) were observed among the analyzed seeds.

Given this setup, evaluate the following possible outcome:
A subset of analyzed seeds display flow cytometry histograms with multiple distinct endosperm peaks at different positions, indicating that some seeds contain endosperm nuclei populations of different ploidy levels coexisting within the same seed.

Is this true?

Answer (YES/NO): YES